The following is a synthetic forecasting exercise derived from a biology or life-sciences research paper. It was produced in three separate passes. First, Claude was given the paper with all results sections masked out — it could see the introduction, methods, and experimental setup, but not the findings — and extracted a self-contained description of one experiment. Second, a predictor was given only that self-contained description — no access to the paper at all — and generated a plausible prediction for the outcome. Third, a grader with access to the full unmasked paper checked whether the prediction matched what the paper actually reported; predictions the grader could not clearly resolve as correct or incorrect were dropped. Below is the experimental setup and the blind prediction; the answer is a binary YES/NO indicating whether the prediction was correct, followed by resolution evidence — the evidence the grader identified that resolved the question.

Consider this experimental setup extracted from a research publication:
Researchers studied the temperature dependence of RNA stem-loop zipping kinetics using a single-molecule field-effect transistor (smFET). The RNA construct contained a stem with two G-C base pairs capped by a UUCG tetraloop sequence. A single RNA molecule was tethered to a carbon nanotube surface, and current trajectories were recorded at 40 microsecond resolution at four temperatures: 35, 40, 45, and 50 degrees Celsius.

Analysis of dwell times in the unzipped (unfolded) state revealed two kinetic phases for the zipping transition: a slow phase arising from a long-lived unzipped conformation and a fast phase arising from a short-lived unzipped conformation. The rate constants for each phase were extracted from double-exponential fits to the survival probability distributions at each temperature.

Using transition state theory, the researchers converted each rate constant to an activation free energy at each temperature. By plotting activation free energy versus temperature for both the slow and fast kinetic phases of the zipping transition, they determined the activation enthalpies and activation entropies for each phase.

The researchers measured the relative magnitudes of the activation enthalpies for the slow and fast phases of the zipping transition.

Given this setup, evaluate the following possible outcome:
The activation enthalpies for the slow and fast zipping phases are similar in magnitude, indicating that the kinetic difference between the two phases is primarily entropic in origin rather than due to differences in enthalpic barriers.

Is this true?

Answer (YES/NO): NO